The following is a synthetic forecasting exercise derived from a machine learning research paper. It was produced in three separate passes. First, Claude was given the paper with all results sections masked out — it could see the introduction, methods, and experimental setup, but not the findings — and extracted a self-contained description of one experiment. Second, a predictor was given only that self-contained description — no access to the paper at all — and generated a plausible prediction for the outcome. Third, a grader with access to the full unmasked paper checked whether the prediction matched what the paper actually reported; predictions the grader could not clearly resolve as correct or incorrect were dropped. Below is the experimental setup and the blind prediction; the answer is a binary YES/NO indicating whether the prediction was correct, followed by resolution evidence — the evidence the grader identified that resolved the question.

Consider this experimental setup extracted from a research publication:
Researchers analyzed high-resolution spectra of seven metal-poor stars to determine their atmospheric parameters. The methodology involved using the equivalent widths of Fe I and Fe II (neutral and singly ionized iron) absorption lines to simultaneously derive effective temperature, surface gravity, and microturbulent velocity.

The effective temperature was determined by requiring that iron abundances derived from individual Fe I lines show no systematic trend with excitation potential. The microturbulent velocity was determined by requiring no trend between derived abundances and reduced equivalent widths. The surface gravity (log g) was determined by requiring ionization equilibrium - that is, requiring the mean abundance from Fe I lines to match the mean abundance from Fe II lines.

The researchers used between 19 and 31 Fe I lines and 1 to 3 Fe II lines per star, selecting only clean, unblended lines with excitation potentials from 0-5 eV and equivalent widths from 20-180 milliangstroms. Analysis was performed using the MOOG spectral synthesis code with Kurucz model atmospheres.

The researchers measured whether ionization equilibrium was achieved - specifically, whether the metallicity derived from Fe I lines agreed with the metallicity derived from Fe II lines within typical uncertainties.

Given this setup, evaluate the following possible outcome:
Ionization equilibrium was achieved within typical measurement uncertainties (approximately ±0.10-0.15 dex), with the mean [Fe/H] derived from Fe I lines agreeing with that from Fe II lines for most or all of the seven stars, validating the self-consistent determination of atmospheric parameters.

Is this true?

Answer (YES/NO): YES